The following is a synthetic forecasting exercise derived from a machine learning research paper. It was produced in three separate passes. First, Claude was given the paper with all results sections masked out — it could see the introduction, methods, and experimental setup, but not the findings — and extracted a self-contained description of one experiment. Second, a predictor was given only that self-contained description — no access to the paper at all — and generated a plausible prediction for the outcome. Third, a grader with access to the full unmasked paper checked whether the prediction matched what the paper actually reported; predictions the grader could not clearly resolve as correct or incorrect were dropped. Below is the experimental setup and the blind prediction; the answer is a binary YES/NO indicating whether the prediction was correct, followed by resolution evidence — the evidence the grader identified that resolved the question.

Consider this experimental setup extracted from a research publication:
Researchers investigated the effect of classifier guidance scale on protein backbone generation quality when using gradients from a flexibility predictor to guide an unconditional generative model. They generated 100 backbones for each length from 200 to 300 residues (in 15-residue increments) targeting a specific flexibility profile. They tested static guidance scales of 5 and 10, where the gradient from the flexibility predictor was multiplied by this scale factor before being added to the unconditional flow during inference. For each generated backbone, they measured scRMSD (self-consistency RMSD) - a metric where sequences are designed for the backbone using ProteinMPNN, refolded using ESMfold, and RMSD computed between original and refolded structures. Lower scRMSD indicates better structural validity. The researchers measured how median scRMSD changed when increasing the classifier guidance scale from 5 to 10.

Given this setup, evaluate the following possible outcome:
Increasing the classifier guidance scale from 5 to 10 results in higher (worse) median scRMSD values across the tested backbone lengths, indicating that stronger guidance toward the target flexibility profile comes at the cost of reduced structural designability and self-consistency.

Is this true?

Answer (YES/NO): YES